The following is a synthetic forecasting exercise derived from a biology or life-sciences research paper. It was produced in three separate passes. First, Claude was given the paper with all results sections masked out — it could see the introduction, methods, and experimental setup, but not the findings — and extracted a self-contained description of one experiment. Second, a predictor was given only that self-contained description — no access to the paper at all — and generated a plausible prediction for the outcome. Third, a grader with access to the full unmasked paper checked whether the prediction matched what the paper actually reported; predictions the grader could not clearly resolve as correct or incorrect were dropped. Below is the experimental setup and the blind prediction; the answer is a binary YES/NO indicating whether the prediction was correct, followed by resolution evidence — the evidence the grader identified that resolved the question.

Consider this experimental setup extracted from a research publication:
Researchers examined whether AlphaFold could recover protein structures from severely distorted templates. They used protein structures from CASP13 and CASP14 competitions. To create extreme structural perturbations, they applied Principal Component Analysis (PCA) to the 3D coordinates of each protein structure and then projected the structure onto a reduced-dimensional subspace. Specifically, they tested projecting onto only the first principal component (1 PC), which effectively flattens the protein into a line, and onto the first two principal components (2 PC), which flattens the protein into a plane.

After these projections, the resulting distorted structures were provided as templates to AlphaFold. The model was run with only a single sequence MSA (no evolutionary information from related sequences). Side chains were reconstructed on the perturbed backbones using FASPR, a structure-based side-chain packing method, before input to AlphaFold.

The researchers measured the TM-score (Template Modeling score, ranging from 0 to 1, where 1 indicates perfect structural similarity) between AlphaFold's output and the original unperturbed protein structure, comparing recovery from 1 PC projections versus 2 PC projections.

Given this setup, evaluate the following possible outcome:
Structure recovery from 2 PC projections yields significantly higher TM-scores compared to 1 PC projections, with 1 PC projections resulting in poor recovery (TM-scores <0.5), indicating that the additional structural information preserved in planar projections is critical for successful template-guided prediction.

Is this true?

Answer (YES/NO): YES